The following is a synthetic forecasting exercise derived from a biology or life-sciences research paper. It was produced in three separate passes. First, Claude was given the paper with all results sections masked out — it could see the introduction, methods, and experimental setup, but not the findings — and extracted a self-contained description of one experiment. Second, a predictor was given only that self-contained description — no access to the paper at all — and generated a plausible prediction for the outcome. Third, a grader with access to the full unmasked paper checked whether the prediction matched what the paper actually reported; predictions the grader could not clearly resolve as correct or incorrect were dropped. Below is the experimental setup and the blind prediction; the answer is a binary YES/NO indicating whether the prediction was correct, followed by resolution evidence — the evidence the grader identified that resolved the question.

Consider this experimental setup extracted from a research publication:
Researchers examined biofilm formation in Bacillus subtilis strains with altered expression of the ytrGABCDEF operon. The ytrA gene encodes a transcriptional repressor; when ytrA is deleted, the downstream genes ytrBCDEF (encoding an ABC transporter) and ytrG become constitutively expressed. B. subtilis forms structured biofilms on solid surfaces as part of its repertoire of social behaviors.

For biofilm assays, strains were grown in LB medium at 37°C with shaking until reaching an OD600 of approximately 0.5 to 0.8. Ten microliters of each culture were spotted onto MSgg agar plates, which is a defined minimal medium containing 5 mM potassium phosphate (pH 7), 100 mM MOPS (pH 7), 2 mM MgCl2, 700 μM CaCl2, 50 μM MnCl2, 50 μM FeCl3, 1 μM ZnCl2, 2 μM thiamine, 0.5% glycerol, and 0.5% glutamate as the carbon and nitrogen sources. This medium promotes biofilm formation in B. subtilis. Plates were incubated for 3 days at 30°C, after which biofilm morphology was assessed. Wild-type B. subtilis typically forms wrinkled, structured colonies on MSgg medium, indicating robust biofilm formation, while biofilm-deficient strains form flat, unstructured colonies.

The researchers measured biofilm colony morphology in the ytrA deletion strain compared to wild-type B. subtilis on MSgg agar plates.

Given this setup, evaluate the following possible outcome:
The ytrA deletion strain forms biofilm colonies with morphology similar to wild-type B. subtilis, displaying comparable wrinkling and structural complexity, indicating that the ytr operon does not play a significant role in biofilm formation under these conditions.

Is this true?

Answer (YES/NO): NO